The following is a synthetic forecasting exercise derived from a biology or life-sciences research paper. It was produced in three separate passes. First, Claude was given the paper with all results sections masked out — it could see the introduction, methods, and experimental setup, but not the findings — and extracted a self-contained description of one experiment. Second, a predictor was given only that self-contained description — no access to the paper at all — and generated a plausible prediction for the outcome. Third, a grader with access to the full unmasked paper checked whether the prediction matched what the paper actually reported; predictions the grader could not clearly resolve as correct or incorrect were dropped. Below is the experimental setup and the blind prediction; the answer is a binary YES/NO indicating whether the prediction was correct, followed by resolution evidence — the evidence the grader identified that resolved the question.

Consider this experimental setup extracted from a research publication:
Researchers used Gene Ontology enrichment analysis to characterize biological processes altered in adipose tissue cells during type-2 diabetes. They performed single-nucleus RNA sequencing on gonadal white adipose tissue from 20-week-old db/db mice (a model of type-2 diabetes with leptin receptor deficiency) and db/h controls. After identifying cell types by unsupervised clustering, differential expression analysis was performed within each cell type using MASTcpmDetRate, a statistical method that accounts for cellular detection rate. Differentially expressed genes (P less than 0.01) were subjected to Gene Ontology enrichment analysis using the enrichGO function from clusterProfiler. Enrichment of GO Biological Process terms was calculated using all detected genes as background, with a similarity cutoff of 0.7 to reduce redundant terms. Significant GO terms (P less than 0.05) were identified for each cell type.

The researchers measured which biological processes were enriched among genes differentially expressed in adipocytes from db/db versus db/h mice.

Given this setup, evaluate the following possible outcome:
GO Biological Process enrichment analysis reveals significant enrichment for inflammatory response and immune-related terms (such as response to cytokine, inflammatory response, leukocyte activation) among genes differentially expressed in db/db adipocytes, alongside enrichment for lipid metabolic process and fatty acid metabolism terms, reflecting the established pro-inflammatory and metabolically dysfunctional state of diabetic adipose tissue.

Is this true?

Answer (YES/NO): NO